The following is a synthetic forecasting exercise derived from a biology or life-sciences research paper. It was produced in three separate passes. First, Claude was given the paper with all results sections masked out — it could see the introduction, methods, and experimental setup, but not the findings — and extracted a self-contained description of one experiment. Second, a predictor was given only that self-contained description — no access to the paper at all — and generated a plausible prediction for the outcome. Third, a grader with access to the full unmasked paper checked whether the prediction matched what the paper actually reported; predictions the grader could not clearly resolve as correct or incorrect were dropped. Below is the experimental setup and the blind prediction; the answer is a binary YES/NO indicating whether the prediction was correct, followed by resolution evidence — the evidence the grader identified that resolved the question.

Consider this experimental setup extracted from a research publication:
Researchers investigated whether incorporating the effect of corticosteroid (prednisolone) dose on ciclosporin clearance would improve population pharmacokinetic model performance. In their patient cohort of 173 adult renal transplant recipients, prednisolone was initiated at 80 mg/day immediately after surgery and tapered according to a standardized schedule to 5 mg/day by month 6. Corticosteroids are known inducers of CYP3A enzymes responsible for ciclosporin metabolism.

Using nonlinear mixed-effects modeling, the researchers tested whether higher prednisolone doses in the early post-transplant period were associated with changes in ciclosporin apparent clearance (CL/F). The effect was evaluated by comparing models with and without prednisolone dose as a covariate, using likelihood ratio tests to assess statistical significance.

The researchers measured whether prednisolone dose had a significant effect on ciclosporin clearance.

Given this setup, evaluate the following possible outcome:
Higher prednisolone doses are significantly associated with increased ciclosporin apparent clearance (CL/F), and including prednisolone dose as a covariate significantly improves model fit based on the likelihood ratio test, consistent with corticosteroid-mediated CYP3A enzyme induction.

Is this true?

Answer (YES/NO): NO